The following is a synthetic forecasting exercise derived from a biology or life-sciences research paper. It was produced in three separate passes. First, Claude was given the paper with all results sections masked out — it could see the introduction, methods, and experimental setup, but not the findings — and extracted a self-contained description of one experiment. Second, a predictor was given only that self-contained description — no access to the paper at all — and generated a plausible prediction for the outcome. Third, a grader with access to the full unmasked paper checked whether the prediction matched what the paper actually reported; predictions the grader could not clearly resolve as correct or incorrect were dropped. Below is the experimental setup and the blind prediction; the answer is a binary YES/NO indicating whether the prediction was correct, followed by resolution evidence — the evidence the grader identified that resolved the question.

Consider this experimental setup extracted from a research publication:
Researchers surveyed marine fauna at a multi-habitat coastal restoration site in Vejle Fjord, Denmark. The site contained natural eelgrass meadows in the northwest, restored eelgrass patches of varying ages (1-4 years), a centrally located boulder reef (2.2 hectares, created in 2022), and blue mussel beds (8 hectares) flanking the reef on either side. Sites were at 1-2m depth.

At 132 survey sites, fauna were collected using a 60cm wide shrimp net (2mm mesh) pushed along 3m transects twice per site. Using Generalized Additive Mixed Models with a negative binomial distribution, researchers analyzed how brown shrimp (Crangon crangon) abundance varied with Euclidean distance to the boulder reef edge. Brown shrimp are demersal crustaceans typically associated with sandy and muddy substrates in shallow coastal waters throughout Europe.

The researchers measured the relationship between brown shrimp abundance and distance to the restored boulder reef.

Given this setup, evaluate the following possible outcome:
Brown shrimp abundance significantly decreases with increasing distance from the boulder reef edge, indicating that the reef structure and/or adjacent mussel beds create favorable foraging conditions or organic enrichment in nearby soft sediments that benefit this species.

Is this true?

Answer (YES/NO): NO